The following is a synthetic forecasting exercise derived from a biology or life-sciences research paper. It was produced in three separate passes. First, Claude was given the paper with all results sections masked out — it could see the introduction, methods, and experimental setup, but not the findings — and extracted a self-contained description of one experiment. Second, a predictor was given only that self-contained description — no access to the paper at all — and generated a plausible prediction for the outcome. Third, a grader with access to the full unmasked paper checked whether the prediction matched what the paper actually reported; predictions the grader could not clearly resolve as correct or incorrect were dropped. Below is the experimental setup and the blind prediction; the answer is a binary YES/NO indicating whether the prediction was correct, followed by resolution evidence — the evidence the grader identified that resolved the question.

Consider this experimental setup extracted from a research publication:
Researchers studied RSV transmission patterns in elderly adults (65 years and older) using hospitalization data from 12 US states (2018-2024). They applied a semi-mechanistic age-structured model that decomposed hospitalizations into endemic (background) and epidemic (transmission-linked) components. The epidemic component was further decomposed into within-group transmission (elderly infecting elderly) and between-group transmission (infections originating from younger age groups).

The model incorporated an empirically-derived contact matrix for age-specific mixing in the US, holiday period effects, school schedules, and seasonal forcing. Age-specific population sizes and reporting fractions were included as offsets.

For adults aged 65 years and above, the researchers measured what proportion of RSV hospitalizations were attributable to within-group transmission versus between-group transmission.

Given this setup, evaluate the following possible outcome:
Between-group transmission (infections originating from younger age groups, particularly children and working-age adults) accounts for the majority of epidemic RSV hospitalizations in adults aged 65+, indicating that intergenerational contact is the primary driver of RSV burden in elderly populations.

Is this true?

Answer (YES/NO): NO